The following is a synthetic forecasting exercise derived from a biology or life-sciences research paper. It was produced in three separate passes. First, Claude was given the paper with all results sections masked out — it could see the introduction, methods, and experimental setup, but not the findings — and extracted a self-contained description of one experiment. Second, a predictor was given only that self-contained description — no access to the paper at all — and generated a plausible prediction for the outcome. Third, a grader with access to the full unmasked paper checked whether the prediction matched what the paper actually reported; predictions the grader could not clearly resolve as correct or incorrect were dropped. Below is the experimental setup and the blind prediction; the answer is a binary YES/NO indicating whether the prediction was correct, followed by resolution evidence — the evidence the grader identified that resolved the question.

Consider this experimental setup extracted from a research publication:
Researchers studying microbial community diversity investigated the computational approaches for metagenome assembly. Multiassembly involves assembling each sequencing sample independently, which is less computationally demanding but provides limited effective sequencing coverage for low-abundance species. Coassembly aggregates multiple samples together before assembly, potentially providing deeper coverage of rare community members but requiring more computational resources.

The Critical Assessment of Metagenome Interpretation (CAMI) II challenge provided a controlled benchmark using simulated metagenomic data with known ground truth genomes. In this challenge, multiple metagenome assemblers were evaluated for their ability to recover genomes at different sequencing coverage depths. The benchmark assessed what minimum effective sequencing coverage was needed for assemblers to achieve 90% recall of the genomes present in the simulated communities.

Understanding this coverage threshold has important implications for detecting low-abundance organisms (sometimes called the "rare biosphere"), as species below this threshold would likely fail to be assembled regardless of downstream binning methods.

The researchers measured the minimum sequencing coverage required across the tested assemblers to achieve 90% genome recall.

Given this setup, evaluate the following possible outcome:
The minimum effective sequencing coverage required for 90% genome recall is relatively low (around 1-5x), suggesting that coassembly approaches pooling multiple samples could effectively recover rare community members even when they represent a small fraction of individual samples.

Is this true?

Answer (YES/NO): NO